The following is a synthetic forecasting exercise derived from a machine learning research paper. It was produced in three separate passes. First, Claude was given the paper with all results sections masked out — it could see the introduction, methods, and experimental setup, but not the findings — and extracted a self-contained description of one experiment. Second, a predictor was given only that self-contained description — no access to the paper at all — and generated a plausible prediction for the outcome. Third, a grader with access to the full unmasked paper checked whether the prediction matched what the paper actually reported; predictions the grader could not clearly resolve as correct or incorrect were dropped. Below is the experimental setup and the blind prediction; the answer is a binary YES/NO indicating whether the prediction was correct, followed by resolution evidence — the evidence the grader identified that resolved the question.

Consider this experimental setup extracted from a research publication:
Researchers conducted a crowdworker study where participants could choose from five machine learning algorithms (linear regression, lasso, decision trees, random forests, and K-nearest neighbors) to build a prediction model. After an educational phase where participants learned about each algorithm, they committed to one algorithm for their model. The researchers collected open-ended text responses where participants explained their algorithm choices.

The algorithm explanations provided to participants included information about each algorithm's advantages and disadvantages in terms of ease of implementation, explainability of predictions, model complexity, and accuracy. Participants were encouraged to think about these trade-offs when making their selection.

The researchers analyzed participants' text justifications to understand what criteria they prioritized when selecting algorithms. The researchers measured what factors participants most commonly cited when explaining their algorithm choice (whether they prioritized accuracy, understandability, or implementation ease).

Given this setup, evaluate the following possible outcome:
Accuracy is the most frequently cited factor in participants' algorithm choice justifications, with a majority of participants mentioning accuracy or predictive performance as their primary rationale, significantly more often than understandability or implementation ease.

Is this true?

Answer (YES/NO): NO